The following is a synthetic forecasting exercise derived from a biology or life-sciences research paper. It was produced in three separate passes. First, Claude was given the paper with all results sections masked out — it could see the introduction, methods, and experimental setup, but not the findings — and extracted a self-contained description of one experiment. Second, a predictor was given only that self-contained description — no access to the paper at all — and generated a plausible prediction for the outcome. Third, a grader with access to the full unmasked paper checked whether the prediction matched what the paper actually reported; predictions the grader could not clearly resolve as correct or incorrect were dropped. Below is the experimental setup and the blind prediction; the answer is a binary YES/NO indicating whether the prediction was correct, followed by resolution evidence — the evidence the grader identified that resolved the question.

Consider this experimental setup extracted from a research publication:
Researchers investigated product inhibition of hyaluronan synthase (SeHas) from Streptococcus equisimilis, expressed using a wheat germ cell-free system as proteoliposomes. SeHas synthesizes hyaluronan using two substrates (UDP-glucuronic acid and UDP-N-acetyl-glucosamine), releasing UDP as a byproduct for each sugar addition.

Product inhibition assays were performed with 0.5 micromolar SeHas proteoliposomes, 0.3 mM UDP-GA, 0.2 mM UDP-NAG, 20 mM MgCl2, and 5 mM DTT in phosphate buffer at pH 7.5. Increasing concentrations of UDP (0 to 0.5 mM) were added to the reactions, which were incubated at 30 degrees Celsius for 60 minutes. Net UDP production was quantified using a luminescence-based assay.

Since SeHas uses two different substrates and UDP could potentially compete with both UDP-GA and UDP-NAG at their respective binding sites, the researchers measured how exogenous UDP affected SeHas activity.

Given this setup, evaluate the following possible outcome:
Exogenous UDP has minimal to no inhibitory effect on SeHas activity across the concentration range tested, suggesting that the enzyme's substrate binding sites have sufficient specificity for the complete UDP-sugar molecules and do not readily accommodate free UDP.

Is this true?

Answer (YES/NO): NO